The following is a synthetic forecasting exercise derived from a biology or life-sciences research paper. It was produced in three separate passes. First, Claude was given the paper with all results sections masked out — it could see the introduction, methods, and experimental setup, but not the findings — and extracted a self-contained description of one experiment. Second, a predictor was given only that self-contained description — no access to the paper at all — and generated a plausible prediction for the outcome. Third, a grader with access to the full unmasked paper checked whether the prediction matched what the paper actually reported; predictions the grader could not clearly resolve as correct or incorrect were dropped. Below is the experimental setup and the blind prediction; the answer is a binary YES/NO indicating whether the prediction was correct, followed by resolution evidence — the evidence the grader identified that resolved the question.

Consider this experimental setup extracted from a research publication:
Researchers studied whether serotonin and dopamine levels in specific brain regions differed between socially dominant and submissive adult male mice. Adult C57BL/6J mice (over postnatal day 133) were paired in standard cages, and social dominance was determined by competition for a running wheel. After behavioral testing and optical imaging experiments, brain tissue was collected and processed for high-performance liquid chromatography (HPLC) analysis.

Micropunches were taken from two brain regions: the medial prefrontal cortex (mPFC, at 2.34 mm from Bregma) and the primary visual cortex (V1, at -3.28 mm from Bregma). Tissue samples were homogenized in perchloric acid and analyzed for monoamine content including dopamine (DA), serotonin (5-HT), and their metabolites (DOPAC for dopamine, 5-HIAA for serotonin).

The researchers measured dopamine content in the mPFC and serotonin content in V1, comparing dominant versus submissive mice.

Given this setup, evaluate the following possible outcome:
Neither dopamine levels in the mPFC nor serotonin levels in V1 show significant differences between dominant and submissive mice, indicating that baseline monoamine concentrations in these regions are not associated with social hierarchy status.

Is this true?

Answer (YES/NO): NO